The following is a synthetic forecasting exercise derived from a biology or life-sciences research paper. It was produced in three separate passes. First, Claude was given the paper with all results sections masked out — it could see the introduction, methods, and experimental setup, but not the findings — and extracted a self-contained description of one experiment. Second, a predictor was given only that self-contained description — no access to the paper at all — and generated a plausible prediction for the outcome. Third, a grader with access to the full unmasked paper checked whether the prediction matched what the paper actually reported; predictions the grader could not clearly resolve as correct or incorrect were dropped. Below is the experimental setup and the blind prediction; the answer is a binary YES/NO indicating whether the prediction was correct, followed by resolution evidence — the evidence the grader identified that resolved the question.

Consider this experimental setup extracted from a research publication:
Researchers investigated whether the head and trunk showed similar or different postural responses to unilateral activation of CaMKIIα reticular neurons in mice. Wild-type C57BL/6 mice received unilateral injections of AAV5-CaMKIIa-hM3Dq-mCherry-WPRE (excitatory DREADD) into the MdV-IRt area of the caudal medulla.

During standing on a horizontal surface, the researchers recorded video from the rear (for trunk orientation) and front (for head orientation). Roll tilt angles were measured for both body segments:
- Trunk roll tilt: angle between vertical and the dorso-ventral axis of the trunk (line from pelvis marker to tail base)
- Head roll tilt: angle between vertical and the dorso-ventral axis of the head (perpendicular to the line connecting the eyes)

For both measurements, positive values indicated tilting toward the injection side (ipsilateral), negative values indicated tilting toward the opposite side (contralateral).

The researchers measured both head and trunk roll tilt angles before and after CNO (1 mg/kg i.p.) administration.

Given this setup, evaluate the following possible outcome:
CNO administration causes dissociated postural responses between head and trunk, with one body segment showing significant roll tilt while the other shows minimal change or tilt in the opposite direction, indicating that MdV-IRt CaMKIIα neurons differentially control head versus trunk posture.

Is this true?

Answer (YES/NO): NO